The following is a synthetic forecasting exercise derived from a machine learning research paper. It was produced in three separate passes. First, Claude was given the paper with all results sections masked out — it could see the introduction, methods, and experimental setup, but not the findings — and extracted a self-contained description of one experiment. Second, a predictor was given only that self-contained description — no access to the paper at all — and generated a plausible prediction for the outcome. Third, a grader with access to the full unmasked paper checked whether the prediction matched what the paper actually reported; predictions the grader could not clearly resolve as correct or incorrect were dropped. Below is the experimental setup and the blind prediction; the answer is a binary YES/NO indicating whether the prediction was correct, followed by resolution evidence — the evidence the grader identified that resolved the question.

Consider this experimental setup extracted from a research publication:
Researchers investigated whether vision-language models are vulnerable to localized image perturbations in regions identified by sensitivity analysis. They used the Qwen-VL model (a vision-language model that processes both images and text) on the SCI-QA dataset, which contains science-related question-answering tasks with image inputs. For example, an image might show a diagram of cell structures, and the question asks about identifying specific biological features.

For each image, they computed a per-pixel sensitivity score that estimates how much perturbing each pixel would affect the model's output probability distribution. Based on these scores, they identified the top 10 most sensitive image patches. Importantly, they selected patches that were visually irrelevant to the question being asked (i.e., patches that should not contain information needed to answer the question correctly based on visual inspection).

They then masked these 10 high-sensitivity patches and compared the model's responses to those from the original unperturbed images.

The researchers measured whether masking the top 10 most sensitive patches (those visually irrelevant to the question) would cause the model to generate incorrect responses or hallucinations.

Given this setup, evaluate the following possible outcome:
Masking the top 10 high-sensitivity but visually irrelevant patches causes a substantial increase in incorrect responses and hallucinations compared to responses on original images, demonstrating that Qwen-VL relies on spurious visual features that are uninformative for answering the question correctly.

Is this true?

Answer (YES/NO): YES